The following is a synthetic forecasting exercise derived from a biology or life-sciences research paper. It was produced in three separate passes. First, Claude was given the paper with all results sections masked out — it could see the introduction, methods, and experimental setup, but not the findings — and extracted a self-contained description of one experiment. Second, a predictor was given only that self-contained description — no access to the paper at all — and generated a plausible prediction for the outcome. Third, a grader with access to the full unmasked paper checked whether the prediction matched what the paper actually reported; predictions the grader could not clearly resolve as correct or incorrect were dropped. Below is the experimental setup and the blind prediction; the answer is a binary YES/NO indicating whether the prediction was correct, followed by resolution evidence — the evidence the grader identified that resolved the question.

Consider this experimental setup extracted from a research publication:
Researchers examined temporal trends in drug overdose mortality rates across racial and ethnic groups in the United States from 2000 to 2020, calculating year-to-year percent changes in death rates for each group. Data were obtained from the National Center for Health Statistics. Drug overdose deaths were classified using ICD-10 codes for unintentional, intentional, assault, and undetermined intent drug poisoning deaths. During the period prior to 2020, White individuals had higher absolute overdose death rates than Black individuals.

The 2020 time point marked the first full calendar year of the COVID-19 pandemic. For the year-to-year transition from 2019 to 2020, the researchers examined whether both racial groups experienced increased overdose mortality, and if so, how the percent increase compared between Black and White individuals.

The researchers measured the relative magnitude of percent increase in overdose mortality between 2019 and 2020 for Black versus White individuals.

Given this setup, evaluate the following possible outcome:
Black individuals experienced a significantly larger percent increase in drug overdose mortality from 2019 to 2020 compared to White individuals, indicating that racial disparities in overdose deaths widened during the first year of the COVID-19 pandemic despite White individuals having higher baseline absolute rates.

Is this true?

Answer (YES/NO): YES